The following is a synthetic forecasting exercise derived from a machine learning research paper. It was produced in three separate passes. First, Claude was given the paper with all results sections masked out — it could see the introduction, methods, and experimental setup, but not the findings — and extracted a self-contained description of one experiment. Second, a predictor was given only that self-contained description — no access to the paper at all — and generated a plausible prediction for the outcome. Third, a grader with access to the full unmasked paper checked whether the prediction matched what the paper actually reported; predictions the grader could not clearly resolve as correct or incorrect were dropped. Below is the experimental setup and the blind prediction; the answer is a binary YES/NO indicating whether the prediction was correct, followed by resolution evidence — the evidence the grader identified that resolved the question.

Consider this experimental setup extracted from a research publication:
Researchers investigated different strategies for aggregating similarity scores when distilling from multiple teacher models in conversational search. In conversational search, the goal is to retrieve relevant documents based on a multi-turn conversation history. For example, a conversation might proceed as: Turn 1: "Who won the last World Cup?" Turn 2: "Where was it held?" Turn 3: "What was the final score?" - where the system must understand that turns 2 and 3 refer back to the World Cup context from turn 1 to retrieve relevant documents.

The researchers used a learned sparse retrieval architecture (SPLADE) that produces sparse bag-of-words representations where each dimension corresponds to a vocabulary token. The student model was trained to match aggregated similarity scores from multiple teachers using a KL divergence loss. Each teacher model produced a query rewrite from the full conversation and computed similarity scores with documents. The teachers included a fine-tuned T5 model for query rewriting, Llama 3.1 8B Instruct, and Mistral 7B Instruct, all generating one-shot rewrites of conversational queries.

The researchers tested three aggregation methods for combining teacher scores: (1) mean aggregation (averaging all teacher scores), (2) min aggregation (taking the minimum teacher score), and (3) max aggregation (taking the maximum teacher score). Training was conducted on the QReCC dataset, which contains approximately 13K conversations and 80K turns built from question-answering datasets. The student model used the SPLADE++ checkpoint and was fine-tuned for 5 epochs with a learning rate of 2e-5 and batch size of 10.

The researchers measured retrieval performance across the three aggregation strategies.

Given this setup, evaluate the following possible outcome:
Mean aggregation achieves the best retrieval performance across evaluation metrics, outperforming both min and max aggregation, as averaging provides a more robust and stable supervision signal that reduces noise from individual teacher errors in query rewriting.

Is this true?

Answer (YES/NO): NO